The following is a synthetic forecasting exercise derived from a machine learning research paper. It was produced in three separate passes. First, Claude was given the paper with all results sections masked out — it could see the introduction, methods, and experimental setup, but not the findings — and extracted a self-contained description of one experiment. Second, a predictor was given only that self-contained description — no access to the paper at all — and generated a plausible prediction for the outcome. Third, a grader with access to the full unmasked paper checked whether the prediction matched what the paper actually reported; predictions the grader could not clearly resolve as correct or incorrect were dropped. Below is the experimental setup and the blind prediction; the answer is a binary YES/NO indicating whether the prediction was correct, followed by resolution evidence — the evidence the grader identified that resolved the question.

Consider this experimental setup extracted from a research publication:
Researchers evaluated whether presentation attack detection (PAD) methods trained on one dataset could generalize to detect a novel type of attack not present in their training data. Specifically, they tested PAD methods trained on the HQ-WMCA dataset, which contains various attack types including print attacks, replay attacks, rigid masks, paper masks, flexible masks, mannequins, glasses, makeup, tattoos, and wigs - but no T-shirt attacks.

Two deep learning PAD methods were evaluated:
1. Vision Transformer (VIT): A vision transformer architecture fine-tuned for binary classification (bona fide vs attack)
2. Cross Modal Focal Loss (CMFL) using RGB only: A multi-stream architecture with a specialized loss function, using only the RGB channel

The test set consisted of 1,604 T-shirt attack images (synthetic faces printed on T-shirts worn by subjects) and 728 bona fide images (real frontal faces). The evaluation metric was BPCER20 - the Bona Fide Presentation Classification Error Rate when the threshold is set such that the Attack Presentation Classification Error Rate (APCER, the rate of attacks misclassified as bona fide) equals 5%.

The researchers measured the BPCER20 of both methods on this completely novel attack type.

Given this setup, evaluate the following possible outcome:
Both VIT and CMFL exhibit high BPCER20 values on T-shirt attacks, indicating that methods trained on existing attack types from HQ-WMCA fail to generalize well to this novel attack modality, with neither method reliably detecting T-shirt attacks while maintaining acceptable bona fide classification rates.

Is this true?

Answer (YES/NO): YES